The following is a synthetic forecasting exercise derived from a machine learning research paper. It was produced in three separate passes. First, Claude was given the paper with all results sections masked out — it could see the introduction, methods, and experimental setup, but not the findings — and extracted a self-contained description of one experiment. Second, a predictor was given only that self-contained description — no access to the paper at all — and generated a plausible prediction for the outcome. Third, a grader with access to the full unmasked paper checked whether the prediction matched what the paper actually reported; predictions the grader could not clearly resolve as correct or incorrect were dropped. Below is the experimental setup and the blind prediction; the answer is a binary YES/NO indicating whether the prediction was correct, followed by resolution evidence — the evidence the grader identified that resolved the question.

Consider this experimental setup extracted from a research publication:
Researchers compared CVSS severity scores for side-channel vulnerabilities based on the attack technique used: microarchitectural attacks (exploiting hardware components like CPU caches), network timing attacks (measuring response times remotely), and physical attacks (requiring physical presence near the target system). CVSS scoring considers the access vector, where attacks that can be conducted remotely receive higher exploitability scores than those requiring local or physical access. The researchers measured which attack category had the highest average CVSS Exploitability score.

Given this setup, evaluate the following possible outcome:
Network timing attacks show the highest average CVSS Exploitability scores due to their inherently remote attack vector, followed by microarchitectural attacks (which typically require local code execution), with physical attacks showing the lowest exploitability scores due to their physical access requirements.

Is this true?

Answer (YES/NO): YES